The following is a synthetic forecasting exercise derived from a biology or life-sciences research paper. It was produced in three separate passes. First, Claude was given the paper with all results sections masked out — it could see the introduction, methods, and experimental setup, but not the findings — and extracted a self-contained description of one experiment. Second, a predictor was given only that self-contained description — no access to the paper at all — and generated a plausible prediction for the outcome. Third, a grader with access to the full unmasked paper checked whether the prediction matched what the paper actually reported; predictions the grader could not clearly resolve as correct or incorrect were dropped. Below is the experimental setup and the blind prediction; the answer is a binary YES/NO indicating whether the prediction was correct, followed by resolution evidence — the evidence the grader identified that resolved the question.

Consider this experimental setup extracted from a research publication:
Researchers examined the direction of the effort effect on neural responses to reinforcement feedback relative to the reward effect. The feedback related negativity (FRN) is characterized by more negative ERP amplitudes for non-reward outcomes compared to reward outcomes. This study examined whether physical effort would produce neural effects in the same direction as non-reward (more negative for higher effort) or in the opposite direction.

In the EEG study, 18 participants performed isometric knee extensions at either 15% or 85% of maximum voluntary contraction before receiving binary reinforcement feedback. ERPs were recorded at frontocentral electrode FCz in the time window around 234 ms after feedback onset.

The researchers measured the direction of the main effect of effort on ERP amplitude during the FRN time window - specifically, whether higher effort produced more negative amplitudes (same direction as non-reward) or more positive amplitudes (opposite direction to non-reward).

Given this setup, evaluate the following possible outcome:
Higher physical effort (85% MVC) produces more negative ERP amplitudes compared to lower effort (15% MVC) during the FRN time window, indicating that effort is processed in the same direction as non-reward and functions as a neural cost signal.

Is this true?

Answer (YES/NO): YES